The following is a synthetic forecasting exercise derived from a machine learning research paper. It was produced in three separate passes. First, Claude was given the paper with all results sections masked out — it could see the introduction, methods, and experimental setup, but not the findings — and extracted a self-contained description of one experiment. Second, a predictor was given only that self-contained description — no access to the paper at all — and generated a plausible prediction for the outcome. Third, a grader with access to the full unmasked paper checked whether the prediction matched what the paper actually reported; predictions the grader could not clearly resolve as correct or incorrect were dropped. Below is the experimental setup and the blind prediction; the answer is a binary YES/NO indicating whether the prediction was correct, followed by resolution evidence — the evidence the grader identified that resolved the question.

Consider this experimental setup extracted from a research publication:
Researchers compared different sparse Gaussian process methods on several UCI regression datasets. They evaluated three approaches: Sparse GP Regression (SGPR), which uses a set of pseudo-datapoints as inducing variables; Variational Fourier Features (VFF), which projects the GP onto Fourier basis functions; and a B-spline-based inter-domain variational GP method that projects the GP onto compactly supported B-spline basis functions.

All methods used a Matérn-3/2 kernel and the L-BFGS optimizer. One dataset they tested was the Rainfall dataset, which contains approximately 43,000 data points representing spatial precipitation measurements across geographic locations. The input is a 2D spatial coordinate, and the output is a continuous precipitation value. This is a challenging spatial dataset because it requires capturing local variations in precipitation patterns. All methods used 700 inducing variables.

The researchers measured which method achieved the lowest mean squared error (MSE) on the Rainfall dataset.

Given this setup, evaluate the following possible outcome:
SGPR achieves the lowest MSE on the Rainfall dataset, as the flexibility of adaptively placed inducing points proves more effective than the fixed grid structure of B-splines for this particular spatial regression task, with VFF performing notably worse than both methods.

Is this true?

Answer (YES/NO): NO